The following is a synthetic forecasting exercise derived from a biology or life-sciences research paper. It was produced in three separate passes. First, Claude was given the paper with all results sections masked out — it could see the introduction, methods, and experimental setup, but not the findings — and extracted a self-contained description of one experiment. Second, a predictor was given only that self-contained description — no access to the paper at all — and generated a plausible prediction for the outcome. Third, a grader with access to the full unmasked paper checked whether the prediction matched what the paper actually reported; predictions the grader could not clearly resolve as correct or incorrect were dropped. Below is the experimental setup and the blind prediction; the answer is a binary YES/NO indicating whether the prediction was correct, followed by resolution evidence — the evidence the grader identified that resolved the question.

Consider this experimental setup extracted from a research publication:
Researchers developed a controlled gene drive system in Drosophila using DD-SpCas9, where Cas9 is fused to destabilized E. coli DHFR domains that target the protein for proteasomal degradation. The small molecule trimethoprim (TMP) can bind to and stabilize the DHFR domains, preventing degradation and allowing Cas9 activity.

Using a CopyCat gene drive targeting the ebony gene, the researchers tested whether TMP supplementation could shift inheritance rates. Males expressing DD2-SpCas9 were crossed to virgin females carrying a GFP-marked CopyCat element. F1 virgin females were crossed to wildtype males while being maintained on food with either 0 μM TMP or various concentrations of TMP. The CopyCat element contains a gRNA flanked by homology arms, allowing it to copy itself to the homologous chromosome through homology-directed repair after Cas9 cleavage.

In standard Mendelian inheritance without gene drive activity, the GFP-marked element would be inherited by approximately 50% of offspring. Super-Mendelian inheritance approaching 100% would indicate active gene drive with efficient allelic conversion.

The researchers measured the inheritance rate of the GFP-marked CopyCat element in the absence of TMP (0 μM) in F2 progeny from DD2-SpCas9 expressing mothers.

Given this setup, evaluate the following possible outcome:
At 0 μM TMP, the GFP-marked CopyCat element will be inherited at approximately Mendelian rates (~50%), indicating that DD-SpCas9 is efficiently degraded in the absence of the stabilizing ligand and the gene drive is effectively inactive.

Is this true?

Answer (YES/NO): YES